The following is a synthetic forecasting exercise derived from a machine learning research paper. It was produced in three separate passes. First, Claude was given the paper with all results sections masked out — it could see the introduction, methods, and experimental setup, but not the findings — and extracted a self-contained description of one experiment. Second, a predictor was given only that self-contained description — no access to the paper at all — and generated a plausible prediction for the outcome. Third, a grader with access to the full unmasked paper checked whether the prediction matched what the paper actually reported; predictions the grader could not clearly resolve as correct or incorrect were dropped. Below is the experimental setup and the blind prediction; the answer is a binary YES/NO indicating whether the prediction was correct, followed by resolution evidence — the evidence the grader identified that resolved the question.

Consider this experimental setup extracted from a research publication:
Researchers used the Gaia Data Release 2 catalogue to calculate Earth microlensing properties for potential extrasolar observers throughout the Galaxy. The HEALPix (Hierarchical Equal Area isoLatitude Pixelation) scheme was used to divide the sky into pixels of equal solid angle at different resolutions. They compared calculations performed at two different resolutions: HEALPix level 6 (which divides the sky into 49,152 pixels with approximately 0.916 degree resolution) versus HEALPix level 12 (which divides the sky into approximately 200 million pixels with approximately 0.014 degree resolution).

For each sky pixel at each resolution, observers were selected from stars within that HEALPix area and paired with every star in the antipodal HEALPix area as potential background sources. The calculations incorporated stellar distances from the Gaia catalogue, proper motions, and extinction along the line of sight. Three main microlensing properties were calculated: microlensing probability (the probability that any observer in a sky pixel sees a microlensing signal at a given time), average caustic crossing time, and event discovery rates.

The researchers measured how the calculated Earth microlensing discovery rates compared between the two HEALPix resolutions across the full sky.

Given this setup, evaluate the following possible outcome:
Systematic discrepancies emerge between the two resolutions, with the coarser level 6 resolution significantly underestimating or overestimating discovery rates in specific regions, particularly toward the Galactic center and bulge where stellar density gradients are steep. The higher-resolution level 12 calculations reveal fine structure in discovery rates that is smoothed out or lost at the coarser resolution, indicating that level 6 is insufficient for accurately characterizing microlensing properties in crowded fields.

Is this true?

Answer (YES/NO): NO